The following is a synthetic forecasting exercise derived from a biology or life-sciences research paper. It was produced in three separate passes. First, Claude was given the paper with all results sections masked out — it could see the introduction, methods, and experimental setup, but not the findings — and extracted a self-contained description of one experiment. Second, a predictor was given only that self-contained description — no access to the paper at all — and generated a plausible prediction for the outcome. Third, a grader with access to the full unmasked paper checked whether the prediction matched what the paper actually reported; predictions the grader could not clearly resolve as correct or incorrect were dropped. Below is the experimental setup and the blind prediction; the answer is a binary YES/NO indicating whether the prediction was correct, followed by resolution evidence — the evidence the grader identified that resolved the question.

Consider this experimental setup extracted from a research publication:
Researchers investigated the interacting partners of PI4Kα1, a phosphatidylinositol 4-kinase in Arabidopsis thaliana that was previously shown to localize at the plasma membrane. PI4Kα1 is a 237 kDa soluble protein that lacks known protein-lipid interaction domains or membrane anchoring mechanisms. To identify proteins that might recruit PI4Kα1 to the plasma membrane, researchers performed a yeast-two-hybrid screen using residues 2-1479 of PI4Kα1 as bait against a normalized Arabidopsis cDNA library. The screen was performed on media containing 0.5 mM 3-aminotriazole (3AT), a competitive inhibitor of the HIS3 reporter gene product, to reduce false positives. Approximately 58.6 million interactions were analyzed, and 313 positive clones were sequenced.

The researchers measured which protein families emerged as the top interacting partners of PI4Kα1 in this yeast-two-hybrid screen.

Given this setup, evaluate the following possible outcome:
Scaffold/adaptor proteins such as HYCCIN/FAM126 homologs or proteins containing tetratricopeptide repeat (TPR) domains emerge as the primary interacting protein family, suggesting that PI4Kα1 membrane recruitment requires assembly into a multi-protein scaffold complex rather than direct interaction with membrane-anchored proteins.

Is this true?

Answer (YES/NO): YES